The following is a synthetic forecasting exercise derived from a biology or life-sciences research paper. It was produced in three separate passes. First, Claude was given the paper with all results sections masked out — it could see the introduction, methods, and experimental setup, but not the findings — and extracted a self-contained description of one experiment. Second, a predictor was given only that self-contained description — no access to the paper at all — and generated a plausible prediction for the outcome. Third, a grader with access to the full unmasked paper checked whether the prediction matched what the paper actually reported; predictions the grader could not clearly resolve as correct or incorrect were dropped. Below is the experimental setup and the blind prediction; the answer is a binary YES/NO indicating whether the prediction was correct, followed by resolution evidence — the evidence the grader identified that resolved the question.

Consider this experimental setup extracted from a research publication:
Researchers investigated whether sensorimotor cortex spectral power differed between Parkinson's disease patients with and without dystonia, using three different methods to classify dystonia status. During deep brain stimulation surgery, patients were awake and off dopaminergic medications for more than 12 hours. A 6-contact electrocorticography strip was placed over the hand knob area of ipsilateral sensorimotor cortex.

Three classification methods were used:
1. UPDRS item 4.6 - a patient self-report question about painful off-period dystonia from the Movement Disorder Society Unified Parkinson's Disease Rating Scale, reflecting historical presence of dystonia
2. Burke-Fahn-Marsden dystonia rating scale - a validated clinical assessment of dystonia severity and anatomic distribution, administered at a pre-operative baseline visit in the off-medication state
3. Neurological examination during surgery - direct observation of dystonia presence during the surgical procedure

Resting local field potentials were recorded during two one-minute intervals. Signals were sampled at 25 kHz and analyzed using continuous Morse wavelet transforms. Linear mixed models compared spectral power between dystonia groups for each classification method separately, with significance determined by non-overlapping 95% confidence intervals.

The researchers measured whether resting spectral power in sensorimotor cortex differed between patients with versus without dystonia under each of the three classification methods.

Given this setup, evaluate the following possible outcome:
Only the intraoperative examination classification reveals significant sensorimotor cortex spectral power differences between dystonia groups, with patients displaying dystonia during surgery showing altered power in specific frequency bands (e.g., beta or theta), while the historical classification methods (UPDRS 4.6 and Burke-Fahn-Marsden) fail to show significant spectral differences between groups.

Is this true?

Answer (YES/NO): NO